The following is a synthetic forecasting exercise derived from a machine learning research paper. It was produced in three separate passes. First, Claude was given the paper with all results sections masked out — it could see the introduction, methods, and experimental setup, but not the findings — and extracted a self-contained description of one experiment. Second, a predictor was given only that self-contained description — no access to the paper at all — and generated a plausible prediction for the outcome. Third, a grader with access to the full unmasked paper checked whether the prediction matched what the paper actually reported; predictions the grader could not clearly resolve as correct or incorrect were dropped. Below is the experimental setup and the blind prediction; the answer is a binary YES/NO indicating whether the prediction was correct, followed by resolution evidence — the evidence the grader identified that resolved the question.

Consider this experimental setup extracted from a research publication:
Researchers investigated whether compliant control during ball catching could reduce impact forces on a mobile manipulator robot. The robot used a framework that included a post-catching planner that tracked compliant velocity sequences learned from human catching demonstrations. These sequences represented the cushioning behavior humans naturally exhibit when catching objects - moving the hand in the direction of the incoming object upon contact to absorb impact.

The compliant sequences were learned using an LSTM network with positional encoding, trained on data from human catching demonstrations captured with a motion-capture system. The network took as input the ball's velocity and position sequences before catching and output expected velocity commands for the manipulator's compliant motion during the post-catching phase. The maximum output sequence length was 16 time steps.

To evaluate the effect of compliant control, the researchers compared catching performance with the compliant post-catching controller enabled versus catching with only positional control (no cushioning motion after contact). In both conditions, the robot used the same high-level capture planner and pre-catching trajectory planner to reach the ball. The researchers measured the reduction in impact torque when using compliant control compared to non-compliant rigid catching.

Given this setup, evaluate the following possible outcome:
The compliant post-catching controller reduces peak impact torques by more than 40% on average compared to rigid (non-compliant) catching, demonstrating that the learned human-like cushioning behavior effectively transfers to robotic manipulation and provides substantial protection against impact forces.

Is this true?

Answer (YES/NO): NO